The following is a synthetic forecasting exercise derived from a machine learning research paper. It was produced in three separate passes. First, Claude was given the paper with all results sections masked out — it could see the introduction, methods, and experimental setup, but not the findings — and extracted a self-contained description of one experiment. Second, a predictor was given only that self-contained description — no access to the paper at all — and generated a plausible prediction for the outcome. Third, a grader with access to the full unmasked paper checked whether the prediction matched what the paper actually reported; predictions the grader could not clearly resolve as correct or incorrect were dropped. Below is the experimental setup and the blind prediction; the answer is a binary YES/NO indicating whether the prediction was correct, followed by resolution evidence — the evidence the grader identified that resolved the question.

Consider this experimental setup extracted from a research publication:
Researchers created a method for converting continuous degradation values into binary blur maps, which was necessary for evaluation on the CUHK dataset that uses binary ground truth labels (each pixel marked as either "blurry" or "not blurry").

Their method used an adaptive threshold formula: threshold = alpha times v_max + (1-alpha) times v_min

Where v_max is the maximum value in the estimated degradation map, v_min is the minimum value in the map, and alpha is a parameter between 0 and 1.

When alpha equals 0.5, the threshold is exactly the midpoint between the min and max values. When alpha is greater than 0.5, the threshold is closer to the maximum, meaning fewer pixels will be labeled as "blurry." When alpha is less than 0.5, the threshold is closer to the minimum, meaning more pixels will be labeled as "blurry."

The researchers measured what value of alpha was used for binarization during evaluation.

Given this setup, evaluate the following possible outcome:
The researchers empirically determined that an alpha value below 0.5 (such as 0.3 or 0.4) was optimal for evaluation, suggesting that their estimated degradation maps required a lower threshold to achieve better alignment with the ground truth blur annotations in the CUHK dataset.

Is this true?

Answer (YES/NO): NO